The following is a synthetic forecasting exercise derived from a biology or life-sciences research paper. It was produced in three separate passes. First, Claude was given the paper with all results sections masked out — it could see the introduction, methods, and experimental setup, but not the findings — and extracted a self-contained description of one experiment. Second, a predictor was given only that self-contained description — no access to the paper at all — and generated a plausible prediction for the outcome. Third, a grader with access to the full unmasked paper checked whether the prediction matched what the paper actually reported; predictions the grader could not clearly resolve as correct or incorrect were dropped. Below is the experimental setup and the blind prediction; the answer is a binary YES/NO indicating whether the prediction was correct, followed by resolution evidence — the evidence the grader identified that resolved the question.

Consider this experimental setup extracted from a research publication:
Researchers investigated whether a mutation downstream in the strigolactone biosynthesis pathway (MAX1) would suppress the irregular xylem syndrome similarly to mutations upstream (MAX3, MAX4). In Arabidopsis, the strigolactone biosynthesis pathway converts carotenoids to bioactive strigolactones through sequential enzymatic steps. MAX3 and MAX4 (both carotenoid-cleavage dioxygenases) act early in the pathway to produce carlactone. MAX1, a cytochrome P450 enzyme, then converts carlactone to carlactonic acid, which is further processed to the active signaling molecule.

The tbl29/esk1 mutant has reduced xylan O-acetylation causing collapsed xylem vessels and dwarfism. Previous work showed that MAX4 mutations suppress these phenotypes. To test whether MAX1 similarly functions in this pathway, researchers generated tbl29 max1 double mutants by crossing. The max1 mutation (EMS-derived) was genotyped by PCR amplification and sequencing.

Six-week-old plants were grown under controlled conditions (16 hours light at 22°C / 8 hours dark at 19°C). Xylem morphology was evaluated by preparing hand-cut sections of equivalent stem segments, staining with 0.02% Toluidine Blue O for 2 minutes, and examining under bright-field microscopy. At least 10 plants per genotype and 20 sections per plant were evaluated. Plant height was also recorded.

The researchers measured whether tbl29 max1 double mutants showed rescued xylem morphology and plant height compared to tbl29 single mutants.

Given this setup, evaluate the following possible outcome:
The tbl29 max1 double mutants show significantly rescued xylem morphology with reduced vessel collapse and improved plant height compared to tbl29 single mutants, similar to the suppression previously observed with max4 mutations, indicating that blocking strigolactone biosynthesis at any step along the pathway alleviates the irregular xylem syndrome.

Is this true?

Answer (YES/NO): NO